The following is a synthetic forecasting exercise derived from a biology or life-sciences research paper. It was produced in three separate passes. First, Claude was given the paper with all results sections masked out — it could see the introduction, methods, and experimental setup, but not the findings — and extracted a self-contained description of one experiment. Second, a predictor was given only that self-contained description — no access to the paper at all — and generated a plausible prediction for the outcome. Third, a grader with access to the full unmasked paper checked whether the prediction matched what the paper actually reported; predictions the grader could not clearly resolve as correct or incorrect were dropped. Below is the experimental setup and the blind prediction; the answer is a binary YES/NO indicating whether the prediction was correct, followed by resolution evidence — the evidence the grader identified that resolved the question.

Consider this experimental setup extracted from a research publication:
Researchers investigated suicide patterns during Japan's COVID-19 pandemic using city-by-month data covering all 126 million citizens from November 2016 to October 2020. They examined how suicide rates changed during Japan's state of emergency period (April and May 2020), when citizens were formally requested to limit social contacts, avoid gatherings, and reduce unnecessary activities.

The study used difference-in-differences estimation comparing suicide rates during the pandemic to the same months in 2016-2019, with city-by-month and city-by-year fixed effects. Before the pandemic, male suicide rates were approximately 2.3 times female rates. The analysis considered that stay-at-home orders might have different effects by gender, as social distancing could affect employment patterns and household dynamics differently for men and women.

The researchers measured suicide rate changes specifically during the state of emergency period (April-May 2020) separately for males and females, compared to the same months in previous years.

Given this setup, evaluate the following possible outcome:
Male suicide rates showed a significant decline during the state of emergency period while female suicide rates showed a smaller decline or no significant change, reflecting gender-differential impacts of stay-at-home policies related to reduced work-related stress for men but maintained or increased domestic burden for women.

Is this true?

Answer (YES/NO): NO